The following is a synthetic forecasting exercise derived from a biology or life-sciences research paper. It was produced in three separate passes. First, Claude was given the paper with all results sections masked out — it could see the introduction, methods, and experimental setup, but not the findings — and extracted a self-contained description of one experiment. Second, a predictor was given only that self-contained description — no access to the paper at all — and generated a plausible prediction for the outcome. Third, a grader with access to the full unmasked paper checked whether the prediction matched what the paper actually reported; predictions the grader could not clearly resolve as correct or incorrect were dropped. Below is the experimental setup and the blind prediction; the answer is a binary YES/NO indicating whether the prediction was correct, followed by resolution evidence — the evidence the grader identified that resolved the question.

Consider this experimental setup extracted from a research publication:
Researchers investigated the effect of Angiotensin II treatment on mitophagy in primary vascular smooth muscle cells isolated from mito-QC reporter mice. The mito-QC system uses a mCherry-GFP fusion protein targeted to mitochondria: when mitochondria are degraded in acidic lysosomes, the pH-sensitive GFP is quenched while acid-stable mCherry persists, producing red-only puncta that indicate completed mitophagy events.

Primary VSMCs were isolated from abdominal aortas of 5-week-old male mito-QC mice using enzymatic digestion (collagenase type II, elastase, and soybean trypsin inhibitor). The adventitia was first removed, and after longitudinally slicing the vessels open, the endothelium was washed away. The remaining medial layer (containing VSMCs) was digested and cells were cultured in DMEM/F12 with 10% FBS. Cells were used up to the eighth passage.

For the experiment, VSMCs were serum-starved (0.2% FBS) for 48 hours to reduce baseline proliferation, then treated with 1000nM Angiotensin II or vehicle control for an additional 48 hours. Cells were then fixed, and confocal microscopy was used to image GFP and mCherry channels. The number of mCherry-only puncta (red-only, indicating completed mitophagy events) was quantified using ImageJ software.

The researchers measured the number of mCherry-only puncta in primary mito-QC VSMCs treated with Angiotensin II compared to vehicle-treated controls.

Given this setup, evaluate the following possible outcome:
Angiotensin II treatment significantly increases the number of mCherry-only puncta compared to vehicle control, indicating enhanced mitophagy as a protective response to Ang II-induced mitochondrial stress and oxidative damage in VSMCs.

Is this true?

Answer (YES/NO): NO